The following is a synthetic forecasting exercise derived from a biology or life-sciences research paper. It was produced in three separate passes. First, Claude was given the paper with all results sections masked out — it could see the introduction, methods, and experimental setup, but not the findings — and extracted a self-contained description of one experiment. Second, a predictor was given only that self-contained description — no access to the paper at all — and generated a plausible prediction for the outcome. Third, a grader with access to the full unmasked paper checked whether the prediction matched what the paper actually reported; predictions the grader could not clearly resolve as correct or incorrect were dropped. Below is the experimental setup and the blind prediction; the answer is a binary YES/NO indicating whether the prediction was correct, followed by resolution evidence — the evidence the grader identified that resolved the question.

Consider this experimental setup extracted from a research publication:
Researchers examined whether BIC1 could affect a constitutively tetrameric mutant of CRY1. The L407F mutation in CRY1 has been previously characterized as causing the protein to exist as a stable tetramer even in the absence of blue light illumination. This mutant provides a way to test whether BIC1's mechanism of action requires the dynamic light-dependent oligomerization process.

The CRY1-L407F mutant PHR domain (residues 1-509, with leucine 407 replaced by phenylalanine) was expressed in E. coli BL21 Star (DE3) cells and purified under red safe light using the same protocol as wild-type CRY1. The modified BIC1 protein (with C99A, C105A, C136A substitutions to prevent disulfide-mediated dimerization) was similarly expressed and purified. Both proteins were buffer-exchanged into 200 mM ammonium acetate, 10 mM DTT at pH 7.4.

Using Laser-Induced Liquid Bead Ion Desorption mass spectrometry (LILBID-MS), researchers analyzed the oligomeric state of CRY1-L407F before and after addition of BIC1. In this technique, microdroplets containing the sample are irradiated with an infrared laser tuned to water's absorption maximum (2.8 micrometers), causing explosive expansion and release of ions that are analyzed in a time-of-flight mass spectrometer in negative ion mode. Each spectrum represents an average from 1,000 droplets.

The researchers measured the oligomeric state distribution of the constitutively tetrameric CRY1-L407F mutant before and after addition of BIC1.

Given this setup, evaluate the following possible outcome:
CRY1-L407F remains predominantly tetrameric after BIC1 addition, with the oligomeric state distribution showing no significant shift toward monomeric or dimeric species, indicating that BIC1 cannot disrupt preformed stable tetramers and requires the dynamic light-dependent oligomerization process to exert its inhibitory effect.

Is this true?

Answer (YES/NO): NO